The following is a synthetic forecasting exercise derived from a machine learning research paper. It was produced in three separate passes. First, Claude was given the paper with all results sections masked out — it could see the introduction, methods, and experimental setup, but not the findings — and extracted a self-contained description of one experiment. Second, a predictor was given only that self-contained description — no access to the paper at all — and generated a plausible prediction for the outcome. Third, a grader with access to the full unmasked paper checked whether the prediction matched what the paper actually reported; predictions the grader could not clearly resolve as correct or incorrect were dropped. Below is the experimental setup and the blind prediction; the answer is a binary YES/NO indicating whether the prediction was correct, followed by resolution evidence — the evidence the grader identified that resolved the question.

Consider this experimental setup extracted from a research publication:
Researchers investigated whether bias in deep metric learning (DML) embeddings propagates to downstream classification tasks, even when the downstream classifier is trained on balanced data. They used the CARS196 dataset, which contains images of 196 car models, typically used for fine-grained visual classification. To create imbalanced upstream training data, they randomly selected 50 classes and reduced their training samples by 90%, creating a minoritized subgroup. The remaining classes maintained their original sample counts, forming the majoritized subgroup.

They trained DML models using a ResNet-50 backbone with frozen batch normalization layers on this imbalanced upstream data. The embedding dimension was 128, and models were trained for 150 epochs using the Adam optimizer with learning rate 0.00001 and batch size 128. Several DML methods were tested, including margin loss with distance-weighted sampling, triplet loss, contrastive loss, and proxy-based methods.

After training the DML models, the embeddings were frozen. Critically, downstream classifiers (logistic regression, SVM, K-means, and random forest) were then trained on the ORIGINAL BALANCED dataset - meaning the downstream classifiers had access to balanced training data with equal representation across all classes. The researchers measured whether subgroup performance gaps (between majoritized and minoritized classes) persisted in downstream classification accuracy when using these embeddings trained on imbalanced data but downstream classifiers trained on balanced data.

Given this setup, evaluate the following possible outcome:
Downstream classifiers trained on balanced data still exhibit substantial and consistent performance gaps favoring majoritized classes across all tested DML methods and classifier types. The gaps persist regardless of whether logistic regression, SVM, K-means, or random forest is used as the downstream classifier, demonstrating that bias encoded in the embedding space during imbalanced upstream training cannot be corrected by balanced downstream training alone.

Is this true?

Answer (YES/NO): YES